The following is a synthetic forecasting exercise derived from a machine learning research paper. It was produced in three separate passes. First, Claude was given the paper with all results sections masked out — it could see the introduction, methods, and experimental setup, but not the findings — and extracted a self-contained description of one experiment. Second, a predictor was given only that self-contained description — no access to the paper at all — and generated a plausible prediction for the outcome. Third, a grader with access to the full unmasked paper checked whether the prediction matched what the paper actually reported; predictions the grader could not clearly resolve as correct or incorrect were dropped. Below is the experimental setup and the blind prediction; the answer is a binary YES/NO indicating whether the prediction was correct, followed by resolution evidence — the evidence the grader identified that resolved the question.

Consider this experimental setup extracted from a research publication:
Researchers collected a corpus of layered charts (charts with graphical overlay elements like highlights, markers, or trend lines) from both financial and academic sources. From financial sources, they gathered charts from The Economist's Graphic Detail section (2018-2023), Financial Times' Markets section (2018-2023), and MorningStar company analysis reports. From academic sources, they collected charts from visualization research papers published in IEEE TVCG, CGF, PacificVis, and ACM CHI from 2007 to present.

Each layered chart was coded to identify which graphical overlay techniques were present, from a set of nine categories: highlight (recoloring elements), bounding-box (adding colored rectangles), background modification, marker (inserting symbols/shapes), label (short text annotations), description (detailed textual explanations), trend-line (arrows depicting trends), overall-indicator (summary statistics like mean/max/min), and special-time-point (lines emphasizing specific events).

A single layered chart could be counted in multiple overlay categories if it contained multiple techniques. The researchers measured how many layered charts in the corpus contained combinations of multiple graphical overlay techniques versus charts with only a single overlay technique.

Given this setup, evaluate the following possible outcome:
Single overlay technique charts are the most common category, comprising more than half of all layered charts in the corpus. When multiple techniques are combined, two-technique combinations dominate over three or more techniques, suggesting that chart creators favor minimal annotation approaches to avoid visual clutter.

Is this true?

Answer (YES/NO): NO